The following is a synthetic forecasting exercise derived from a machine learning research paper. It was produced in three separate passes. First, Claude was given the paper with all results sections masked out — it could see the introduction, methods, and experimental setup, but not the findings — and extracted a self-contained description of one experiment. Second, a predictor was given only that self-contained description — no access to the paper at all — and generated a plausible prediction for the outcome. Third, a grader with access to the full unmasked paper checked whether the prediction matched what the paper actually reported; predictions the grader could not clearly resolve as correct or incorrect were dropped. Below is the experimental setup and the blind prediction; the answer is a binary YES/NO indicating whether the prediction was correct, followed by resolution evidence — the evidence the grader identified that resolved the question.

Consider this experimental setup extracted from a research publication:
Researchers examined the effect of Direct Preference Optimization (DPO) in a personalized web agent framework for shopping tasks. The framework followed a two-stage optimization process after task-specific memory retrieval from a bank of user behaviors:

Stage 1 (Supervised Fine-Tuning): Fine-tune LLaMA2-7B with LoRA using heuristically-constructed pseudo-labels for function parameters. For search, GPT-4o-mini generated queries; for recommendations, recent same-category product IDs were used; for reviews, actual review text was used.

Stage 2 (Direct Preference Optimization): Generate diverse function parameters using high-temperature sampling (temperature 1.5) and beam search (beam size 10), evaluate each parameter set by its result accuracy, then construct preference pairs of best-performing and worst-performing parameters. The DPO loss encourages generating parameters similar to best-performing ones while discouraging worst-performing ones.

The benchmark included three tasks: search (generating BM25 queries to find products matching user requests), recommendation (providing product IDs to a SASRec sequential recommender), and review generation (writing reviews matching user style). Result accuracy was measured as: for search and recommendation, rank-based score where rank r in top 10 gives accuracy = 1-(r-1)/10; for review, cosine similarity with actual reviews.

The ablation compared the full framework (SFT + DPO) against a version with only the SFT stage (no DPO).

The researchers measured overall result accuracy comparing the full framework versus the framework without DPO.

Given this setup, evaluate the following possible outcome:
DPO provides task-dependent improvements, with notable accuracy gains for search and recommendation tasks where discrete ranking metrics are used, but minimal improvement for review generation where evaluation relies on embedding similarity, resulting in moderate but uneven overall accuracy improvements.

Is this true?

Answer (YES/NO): NO